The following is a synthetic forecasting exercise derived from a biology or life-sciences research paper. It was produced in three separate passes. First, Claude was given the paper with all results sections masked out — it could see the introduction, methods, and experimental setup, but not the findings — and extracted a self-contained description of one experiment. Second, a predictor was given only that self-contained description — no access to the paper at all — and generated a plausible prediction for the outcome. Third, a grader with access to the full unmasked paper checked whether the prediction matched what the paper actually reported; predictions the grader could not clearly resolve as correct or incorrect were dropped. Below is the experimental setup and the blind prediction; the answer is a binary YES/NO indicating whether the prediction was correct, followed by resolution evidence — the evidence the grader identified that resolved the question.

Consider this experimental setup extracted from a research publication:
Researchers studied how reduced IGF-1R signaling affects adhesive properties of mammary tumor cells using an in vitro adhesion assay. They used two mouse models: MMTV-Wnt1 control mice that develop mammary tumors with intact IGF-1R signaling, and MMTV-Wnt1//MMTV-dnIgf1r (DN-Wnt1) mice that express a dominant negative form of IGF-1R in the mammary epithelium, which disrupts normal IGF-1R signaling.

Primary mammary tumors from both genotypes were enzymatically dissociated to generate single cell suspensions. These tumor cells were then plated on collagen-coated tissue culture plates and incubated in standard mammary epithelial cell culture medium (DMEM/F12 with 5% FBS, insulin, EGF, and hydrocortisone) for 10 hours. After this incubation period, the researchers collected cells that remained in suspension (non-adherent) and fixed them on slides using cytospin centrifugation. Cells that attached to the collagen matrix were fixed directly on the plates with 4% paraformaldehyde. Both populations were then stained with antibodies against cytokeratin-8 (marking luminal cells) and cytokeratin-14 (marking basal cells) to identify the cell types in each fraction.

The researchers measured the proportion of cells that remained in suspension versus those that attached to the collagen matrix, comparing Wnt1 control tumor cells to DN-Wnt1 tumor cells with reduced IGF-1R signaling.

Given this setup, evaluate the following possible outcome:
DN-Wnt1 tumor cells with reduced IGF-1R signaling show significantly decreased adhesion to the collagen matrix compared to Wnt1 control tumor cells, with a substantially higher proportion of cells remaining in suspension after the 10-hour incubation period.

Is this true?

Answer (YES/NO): YES